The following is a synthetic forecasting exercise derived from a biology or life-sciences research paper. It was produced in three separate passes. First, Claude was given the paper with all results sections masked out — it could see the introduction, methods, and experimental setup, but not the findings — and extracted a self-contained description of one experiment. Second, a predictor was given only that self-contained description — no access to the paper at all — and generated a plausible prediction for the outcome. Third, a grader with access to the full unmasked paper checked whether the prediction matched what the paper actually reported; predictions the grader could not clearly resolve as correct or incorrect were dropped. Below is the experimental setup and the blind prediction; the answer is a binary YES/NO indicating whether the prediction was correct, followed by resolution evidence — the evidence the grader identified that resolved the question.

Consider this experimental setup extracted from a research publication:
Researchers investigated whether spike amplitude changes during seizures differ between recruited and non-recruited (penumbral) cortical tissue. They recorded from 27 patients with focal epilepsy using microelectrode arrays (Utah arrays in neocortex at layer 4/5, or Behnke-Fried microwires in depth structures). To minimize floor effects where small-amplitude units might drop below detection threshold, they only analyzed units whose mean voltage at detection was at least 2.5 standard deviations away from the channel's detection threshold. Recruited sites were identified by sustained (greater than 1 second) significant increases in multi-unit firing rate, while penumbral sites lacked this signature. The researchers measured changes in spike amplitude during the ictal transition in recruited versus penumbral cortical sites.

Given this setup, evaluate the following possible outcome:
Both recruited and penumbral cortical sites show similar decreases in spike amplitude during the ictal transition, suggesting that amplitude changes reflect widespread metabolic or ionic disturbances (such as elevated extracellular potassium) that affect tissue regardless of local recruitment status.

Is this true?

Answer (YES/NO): NO